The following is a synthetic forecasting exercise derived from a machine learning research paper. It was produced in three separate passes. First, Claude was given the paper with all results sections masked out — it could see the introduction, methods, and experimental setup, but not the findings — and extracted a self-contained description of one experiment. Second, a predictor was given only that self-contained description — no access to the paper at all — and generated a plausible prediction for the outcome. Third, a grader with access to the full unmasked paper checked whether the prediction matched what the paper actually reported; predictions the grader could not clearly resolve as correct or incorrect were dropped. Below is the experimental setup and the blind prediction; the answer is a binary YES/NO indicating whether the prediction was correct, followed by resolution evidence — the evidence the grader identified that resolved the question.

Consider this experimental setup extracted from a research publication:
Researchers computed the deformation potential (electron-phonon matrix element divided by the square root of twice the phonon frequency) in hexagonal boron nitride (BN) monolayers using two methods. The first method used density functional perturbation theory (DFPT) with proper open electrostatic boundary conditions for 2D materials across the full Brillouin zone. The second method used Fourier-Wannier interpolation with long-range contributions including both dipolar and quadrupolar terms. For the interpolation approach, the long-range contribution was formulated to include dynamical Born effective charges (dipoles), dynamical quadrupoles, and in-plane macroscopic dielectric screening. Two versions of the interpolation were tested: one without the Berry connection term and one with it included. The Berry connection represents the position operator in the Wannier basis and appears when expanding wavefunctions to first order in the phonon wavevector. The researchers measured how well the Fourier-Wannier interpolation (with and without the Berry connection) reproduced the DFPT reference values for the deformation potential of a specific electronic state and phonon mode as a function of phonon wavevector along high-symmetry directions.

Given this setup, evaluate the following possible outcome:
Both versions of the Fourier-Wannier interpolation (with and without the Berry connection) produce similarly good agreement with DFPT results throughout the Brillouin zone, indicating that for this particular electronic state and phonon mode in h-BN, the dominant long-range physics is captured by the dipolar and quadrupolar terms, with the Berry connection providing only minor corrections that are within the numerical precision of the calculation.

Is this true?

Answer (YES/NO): NO